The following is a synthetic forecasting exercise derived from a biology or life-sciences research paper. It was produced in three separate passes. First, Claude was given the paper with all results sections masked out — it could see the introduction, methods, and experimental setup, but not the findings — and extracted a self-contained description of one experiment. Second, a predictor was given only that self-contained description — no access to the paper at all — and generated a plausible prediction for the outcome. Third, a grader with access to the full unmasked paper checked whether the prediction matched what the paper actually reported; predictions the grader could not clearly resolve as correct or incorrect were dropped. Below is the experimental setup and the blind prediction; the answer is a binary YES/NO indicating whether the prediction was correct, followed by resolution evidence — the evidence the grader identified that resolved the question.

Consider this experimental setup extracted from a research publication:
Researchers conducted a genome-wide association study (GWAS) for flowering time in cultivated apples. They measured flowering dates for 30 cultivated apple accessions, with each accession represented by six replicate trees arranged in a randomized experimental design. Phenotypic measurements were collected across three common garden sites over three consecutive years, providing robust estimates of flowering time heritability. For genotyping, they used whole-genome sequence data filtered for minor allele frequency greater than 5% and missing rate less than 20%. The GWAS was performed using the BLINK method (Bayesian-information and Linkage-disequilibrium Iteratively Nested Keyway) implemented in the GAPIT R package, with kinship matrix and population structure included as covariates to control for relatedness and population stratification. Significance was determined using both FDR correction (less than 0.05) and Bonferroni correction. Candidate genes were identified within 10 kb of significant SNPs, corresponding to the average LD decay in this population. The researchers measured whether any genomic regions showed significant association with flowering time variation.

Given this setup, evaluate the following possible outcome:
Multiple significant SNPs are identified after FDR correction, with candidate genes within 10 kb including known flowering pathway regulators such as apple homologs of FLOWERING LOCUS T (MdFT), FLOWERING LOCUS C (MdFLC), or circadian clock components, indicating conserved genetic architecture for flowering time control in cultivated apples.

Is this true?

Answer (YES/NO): NO